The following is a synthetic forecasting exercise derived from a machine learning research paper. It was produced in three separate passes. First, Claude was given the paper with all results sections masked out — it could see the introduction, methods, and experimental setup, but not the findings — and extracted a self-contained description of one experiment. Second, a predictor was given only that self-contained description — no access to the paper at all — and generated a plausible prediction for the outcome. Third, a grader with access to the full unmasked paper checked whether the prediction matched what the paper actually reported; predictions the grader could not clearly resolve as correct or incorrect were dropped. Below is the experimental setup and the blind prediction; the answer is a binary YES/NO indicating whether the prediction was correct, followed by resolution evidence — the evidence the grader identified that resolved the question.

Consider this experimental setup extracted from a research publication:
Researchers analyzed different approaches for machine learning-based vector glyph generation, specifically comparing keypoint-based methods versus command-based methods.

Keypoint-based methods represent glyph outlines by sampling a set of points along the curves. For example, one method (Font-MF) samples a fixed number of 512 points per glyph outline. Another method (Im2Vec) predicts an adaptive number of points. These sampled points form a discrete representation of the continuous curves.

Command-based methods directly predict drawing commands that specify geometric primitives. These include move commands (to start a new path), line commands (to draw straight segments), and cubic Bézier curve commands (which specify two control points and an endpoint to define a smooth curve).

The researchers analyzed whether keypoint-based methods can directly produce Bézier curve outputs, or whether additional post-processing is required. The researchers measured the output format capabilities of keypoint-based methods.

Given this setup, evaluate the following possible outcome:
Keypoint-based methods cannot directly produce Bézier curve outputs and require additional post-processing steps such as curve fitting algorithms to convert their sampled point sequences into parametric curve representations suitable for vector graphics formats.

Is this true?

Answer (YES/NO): YES